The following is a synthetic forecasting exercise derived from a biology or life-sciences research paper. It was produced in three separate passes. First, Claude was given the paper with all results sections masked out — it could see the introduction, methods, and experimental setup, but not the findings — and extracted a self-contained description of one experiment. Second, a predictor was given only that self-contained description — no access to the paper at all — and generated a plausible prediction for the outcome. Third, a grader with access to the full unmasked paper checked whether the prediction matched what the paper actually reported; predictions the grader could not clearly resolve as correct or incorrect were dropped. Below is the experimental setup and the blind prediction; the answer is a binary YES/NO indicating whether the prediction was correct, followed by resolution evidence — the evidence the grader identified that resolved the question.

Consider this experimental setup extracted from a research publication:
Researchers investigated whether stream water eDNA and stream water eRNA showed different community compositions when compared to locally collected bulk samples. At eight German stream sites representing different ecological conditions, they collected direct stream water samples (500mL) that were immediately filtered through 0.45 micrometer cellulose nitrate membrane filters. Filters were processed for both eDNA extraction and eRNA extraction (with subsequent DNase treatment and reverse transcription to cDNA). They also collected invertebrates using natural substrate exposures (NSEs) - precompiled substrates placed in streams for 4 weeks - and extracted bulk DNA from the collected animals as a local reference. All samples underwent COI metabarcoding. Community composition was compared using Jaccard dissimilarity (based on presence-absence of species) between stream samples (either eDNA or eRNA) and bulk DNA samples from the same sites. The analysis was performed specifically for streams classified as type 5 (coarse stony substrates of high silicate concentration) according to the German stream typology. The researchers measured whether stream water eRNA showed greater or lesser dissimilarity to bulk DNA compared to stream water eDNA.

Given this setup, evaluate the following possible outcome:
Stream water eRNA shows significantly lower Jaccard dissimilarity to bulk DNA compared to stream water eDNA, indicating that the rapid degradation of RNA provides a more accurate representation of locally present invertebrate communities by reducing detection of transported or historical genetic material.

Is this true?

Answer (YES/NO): NO